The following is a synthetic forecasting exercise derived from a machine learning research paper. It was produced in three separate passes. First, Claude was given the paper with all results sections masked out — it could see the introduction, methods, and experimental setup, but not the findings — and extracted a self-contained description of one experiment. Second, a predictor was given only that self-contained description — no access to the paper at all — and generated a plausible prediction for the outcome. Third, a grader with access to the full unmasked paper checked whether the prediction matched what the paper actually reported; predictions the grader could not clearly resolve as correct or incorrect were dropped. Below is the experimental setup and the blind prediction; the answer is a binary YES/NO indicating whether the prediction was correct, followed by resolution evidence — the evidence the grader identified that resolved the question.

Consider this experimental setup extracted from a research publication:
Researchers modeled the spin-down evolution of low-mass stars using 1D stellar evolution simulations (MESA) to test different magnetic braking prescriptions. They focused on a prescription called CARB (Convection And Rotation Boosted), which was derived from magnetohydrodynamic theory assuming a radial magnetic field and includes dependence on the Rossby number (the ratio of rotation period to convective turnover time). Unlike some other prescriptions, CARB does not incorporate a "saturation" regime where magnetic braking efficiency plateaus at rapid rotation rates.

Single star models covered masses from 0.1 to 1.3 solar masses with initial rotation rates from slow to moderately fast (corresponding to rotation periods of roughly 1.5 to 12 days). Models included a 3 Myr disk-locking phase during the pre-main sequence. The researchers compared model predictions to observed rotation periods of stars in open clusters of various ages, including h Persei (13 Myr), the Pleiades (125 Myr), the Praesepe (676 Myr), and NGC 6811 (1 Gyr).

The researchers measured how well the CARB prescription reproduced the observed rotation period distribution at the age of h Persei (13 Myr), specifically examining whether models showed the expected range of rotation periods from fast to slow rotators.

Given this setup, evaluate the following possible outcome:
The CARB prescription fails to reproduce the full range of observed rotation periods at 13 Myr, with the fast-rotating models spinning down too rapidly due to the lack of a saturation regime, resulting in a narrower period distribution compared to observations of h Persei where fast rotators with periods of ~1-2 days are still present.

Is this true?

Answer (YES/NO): YES